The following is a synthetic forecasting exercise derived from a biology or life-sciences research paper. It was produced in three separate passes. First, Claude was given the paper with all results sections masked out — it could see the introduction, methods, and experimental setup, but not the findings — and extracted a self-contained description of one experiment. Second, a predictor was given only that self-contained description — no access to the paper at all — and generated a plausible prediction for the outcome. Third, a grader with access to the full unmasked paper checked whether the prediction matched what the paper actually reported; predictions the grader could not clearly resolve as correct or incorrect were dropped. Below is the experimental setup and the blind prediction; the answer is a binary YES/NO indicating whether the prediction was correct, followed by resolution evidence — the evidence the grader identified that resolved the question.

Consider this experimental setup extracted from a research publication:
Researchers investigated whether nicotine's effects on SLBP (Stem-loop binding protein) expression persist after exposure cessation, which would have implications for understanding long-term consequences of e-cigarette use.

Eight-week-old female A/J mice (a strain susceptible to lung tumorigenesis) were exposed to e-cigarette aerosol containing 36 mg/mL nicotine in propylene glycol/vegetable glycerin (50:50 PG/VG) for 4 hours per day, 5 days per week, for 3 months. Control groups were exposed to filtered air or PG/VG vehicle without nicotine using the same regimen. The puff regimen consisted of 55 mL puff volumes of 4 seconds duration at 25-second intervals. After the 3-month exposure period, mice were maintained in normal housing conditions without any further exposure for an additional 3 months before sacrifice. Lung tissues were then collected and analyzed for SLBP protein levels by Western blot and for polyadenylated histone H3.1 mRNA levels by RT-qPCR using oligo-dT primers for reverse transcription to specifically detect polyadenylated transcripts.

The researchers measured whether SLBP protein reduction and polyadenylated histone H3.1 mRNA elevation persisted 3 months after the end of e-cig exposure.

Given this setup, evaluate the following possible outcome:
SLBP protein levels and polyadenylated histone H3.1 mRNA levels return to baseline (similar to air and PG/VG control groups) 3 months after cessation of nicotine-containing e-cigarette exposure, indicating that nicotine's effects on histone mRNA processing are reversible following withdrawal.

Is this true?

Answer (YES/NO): NO